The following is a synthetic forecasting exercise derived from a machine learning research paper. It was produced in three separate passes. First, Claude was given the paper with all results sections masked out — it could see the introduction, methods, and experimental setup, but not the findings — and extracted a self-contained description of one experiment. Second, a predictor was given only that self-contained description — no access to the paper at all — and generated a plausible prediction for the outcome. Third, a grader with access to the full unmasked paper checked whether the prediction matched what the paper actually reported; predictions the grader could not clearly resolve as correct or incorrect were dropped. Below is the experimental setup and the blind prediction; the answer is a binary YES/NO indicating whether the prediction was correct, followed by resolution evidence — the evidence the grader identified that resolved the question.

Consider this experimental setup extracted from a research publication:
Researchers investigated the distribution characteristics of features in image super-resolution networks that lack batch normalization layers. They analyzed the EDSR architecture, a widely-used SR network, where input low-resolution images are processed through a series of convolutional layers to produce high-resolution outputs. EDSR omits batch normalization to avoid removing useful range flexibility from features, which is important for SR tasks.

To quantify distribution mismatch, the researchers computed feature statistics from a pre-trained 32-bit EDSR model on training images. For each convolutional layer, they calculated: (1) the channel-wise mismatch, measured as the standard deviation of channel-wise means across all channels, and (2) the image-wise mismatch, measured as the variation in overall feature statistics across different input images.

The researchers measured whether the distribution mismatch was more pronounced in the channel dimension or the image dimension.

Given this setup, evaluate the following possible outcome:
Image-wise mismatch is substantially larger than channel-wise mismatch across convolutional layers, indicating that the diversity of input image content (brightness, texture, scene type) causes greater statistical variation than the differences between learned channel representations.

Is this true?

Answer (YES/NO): NO